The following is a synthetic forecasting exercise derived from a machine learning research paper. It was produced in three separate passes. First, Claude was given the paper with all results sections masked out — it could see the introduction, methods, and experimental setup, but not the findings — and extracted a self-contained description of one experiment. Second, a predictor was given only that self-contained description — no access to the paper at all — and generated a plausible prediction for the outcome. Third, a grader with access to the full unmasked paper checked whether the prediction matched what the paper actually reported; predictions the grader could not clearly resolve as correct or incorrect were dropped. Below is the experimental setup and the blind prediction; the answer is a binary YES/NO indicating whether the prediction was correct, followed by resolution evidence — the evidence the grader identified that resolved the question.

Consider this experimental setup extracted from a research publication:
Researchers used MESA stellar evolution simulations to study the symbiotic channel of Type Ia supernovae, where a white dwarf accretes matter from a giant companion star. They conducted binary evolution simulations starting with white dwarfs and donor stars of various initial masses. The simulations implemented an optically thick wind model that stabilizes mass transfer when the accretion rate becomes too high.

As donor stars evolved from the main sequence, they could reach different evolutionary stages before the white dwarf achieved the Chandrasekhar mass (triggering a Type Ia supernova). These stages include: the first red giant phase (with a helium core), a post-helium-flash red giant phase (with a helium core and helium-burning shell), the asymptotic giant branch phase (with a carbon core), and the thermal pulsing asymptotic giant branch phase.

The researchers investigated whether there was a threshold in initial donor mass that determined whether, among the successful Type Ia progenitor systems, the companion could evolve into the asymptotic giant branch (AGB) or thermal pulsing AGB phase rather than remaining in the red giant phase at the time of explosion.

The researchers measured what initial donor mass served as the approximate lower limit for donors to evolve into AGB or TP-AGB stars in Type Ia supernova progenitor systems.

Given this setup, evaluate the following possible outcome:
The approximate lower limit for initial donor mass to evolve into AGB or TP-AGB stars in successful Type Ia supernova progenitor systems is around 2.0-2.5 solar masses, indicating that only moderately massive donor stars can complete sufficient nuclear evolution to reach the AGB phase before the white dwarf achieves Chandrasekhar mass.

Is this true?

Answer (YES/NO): YES